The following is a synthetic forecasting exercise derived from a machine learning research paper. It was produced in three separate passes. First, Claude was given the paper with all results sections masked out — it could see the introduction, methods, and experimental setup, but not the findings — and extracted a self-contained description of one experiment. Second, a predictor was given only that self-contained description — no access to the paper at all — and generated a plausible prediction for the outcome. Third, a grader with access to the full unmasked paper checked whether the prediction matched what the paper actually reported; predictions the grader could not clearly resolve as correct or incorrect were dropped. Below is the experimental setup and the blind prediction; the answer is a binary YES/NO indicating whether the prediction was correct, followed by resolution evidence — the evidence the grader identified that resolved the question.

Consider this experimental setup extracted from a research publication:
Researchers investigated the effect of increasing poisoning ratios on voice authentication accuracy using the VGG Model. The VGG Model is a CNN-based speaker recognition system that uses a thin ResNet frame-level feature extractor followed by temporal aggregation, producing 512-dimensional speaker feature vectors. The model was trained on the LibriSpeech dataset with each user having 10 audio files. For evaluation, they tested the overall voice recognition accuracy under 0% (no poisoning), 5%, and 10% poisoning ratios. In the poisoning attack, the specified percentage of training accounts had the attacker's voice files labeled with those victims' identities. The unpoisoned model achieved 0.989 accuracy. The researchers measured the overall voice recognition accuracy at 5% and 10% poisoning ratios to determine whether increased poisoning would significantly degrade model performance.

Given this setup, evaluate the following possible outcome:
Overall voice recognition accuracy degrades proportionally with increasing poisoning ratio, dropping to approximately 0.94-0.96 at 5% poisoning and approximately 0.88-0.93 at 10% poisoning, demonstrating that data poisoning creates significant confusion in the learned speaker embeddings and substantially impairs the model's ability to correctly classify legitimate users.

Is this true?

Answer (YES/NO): NO